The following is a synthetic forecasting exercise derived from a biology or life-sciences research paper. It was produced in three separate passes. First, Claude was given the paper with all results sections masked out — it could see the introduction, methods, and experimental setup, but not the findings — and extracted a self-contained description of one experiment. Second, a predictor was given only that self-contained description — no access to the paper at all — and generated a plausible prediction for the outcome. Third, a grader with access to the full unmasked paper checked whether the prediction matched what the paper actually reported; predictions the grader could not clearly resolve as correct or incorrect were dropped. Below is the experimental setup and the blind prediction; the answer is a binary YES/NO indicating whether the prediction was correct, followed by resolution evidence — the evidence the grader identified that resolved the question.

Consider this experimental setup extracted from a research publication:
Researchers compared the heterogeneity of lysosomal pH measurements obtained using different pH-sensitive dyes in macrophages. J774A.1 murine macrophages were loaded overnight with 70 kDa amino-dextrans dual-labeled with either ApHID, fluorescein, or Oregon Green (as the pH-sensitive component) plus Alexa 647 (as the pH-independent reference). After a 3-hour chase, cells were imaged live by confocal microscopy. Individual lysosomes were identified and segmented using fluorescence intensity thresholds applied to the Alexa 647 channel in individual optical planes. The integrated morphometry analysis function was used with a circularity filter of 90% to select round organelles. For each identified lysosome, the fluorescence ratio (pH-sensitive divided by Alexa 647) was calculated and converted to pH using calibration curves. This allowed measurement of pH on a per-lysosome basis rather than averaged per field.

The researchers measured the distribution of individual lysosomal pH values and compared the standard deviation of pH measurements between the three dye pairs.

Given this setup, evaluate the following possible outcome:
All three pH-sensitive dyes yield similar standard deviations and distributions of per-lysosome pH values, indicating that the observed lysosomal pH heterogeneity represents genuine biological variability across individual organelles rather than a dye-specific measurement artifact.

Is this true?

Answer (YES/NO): NO